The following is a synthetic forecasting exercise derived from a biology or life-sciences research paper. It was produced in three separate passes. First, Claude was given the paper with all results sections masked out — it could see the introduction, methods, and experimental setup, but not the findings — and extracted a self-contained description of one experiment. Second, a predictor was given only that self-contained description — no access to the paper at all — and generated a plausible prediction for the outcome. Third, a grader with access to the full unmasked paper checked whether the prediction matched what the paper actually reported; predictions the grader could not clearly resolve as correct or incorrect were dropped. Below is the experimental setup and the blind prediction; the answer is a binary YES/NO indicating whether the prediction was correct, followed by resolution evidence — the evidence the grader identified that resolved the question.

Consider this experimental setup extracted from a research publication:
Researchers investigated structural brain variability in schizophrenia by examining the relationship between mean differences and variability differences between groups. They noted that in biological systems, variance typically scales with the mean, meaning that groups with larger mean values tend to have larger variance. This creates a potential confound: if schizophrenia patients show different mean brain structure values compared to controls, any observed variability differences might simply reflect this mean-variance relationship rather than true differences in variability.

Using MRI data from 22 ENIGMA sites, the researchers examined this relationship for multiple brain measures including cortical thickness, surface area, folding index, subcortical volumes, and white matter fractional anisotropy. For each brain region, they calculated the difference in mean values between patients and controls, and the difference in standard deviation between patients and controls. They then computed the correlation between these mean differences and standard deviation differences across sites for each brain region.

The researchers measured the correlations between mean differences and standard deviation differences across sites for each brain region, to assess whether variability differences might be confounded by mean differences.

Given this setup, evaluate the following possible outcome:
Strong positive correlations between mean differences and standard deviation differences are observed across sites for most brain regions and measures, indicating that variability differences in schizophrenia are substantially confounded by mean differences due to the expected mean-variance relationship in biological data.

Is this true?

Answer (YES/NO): NO